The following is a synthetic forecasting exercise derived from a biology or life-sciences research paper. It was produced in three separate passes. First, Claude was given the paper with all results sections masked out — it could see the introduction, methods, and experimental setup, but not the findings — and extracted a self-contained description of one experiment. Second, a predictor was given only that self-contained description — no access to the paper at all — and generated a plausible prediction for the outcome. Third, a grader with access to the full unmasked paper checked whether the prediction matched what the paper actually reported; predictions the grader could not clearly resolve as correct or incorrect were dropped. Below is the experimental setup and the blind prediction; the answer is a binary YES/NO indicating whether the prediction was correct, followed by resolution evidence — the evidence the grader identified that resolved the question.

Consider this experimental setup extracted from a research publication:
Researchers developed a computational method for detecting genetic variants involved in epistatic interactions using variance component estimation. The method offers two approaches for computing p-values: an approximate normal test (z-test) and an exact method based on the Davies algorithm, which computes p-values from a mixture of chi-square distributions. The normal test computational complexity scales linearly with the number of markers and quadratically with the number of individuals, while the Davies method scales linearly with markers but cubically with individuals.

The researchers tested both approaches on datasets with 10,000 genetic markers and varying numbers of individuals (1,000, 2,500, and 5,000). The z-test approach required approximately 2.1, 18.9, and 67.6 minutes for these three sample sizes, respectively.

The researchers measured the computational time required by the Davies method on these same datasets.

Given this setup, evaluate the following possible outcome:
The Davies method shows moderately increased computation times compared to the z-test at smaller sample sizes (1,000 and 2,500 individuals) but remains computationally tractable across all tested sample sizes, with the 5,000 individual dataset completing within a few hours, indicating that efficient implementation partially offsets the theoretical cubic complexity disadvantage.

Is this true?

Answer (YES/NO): NO